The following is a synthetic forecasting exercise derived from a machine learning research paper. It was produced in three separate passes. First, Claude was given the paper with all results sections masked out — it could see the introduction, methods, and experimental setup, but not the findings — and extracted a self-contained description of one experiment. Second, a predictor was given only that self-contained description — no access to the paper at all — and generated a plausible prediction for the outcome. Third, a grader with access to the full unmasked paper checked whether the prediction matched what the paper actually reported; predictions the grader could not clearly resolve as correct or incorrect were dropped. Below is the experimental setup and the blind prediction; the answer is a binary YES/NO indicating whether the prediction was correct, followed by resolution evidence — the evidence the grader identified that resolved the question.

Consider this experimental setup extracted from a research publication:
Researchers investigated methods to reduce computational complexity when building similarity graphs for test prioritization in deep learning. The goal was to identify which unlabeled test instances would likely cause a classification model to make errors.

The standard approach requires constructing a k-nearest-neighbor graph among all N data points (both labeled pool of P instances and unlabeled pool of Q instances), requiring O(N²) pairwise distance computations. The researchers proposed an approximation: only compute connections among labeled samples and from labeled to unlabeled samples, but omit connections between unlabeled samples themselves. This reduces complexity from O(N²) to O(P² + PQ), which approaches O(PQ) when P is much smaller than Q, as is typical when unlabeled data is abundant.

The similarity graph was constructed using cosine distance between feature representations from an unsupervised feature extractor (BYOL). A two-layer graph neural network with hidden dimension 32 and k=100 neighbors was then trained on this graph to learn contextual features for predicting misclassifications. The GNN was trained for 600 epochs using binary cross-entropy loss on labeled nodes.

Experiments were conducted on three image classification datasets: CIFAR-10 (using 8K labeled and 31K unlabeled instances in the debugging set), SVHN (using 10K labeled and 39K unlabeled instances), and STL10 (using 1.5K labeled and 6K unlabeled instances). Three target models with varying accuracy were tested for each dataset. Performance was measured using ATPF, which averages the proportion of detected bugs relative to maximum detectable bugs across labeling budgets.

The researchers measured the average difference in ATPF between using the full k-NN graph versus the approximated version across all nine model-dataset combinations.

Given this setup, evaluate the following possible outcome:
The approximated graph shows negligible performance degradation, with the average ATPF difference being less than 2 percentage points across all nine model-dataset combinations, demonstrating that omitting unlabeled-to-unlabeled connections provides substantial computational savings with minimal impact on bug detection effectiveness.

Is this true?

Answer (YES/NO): YES